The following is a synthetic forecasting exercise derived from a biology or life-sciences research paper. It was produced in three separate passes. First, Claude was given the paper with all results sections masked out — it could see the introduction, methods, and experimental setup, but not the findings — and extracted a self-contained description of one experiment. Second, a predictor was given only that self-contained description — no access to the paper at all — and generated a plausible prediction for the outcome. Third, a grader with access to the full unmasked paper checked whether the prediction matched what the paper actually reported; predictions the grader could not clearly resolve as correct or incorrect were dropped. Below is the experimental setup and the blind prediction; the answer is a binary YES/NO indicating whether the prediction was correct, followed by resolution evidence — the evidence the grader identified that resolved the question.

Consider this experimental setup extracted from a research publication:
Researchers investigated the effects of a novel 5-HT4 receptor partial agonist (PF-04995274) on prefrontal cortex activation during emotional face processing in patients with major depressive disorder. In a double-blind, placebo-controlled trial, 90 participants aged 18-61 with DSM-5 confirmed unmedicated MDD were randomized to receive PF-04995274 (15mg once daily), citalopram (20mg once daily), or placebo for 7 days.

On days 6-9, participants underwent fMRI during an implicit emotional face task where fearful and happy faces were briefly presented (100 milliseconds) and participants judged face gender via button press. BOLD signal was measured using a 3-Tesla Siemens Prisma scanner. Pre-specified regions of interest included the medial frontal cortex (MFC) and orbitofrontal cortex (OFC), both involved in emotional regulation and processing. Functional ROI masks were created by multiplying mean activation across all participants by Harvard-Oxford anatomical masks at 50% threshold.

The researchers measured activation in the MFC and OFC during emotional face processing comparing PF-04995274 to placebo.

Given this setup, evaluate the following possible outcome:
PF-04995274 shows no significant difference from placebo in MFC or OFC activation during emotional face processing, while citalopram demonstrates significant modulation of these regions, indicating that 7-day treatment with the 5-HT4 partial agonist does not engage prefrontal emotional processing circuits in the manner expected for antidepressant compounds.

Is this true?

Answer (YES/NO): NO